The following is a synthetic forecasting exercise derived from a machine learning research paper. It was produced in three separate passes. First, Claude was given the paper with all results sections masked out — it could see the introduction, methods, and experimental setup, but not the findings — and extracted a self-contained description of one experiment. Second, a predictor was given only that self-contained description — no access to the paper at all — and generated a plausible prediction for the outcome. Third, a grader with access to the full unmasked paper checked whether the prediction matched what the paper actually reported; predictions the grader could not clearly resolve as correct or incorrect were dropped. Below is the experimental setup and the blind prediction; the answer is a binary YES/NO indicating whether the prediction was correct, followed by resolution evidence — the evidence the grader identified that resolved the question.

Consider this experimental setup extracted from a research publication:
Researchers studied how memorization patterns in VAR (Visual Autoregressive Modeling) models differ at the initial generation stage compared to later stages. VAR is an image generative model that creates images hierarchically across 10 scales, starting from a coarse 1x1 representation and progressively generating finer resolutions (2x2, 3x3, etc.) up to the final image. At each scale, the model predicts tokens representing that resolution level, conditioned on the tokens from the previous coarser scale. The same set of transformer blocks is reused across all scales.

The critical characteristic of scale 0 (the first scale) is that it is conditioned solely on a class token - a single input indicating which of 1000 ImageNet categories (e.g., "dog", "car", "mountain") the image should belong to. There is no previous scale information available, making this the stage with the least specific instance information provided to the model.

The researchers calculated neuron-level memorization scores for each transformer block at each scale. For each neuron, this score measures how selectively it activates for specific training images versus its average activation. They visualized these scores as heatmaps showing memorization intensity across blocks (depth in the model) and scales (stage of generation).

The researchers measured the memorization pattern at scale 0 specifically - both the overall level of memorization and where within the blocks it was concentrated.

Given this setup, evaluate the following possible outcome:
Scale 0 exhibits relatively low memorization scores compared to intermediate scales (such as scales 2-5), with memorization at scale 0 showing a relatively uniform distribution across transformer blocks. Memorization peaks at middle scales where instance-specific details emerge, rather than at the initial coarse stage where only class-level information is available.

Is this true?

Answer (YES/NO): NO